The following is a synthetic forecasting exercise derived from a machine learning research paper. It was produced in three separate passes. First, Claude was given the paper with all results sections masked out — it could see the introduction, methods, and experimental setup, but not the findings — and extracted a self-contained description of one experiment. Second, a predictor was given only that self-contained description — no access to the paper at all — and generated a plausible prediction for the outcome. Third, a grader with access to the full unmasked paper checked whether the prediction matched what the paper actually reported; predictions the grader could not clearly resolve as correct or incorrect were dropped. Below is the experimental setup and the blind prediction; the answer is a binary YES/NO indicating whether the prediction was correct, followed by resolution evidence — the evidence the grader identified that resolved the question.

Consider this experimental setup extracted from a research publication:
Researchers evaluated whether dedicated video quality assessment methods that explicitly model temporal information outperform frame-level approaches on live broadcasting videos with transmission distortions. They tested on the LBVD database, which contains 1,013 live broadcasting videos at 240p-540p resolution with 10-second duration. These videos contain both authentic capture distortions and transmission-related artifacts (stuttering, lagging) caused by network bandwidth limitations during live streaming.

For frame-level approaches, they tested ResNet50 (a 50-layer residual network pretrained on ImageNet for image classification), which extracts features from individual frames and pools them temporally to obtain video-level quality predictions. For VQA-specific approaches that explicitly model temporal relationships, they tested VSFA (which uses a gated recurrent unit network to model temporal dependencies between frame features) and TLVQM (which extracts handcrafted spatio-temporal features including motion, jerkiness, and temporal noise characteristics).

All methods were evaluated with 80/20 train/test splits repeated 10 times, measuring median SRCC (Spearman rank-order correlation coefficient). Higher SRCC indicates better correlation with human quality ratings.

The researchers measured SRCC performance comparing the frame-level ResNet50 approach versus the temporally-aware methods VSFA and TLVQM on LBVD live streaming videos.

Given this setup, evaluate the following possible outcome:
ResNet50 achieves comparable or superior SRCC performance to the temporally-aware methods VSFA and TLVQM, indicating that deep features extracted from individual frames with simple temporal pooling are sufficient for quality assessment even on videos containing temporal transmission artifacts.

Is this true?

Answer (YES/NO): YES